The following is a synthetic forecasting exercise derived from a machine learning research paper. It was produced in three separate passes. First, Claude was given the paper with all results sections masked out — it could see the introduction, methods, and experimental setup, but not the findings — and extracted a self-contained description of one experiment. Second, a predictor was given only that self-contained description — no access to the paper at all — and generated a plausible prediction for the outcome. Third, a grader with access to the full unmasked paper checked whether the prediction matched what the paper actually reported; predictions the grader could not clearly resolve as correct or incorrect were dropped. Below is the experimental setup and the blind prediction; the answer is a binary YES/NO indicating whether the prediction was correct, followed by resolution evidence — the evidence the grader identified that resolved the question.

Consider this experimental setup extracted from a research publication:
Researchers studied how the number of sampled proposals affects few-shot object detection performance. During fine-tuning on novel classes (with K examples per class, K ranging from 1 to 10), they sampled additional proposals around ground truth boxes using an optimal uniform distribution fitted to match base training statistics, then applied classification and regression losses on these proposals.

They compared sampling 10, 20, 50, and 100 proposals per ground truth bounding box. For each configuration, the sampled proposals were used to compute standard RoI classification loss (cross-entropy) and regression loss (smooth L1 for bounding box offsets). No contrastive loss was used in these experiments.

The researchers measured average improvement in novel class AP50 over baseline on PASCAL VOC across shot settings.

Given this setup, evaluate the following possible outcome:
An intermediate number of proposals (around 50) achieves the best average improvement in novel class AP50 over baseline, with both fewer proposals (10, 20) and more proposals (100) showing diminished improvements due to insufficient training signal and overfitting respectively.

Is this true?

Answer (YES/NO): YES